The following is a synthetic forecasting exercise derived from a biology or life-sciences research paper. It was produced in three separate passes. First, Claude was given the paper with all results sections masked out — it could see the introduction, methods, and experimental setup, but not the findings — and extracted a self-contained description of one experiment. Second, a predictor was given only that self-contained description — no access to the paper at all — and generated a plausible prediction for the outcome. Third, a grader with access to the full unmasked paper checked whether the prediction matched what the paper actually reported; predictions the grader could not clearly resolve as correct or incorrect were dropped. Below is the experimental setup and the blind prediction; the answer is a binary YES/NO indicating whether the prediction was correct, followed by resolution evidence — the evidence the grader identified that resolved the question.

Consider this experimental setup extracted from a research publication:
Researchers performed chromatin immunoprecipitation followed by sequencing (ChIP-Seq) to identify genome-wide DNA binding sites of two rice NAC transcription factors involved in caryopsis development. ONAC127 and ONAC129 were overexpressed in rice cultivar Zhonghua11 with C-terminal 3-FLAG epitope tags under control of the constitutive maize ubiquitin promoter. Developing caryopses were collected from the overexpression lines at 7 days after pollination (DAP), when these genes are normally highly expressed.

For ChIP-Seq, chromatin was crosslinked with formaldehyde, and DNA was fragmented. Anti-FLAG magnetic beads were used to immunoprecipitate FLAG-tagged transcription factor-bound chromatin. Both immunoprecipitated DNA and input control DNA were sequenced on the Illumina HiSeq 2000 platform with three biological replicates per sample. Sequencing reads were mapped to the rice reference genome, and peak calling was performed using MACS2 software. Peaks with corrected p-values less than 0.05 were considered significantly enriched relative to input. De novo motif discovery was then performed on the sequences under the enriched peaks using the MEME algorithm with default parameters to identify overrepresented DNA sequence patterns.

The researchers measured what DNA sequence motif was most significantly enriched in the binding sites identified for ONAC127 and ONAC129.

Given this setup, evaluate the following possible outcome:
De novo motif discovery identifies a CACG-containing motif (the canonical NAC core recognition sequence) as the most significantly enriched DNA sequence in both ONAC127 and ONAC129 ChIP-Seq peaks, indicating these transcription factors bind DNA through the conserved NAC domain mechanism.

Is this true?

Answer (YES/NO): NO